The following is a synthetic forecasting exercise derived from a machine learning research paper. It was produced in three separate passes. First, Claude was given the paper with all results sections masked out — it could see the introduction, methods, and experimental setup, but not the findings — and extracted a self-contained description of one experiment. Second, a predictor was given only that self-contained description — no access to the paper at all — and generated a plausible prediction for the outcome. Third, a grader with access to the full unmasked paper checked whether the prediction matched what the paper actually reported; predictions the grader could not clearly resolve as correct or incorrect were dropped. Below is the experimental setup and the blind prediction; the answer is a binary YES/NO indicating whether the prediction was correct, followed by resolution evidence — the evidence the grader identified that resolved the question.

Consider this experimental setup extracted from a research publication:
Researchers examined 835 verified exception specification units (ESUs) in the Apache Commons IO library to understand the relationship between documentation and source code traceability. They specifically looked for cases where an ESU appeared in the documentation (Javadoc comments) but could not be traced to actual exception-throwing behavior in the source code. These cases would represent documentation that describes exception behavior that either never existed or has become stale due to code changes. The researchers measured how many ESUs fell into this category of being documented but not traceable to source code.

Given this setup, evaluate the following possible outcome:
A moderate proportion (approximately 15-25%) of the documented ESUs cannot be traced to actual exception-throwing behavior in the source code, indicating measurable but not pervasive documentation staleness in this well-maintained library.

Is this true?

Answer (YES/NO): NO